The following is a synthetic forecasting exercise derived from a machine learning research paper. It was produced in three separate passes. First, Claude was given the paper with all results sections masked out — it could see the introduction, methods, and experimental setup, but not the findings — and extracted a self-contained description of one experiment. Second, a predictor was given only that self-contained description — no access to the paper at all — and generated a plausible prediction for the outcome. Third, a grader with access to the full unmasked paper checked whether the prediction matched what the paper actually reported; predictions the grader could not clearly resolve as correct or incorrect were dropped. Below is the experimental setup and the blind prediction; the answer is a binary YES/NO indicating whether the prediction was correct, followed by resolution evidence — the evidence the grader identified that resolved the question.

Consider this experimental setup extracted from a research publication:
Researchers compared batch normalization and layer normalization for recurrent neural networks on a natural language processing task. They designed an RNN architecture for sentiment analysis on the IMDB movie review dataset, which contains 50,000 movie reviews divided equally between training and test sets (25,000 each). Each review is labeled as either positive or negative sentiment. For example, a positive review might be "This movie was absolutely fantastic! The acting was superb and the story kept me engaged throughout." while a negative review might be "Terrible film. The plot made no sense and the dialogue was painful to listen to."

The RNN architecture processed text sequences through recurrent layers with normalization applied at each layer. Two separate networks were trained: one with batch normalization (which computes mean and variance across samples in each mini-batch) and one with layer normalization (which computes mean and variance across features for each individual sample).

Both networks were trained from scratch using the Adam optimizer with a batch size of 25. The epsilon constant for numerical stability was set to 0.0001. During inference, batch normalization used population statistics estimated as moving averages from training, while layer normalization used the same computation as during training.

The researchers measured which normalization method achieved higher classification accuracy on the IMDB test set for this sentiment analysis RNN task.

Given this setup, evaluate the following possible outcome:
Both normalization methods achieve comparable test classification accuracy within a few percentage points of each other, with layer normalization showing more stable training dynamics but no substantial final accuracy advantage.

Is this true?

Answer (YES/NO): NO